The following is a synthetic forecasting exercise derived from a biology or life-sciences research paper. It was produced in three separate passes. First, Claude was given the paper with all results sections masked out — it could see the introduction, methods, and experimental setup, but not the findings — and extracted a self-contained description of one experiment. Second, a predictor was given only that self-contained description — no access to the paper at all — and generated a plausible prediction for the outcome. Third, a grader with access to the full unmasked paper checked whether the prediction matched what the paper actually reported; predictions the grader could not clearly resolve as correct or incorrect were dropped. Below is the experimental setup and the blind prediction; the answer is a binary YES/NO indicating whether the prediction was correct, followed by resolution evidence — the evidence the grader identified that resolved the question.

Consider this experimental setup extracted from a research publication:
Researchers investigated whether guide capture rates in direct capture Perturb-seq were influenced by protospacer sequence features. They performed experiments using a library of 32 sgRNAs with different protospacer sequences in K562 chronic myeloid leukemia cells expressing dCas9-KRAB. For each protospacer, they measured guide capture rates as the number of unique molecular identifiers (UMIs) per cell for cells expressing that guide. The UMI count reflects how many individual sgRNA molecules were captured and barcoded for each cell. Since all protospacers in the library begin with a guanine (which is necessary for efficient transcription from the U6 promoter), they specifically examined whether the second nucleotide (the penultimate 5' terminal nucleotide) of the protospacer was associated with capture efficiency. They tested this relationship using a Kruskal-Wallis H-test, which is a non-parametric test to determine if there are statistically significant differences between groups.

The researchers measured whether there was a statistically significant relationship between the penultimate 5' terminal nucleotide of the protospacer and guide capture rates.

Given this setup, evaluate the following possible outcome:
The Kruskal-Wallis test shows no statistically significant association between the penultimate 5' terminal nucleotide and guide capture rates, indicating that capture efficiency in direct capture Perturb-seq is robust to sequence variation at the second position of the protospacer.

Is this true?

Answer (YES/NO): NO